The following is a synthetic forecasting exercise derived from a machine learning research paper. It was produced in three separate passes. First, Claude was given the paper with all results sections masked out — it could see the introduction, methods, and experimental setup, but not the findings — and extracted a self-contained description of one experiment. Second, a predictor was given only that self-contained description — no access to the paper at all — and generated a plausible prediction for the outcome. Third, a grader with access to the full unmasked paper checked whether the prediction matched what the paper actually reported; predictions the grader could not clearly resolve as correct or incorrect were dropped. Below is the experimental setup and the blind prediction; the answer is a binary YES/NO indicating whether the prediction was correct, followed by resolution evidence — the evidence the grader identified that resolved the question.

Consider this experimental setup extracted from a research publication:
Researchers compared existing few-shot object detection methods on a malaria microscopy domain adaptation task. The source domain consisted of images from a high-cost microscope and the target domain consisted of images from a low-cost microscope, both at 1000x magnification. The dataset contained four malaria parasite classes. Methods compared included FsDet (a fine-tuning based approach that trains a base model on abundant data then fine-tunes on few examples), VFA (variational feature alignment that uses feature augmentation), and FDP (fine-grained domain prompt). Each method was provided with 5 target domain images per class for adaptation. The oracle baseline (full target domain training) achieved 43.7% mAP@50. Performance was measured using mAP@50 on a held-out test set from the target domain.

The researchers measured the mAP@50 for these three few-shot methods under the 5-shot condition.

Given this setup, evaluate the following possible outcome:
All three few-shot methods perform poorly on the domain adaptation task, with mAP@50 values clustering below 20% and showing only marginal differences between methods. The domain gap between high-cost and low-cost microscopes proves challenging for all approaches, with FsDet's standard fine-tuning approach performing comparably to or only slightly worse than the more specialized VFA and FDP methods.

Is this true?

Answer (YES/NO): NO